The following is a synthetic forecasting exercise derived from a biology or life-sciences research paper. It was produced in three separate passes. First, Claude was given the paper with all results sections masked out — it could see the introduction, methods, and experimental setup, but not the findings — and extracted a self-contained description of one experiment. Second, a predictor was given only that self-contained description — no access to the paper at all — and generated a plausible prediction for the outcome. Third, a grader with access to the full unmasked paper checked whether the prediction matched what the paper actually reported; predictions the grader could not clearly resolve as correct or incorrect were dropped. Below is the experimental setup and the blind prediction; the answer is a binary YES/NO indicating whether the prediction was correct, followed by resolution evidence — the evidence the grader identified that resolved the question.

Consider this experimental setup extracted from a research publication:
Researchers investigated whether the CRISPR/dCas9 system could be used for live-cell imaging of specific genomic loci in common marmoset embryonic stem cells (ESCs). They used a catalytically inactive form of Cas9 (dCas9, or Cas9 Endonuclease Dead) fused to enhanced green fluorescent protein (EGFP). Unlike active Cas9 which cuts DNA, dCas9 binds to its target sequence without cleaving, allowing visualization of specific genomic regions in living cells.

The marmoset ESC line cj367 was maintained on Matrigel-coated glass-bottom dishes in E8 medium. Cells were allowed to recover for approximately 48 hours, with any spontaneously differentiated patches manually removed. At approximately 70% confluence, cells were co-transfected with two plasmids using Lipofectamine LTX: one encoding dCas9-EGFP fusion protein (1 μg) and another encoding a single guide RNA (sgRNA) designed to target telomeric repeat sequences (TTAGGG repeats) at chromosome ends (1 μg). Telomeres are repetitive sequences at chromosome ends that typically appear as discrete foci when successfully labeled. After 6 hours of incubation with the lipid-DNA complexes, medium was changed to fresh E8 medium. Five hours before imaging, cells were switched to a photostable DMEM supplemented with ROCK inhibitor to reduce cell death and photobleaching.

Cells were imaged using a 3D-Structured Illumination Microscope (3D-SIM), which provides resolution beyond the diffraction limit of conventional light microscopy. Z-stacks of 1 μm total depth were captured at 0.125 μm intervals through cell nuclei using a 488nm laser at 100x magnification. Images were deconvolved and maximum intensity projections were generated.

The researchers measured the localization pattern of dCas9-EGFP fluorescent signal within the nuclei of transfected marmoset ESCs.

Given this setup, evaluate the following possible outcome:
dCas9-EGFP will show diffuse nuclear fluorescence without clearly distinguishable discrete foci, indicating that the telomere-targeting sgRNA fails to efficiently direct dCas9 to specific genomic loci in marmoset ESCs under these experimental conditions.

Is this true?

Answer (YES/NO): NO